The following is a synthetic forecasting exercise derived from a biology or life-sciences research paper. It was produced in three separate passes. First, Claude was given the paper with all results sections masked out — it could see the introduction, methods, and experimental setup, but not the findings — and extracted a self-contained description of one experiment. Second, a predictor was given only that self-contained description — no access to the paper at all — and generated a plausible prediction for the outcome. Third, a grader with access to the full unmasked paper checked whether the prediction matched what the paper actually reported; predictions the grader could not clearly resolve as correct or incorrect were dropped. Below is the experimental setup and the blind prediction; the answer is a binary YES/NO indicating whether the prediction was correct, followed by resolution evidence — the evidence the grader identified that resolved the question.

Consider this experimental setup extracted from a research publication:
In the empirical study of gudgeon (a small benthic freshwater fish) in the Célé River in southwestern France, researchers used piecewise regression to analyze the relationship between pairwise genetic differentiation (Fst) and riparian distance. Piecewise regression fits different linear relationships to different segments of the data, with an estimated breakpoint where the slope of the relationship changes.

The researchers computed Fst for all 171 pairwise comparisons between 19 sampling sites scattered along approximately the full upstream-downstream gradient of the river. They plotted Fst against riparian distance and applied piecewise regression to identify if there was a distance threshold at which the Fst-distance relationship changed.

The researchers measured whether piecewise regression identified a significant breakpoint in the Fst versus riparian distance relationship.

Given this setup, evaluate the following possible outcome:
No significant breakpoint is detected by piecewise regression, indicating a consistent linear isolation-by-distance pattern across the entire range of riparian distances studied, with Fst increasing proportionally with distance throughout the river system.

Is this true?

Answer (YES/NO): NO